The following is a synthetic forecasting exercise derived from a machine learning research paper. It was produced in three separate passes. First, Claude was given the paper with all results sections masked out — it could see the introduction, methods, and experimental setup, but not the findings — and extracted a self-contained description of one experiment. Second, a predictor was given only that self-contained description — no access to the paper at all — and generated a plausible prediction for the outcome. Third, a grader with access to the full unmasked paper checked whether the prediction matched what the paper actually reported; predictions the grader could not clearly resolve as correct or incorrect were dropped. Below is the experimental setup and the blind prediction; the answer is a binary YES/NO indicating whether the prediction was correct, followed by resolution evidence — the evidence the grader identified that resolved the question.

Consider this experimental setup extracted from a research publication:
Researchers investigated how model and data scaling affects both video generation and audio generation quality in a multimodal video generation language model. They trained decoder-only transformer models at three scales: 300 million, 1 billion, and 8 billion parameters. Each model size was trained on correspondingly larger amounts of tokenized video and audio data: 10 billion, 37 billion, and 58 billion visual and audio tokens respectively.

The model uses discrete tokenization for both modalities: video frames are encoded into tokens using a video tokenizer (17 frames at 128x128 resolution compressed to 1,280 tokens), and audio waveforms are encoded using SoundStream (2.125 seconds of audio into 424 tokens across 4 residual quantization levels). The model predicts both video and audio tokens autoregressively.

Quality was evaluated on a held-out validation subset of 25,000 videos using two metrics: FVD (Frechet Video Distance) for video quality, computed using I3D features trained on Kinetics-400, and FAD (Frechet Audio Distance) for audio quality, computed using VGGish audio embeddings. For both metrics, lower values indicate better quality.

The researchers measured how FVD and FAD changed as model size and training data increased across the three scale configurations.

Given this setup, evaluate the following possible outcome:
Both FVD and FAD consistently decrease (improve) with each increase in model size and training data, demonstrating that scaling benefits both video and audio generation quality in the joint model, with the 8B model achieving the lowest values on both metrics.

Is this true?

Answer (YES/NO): YES